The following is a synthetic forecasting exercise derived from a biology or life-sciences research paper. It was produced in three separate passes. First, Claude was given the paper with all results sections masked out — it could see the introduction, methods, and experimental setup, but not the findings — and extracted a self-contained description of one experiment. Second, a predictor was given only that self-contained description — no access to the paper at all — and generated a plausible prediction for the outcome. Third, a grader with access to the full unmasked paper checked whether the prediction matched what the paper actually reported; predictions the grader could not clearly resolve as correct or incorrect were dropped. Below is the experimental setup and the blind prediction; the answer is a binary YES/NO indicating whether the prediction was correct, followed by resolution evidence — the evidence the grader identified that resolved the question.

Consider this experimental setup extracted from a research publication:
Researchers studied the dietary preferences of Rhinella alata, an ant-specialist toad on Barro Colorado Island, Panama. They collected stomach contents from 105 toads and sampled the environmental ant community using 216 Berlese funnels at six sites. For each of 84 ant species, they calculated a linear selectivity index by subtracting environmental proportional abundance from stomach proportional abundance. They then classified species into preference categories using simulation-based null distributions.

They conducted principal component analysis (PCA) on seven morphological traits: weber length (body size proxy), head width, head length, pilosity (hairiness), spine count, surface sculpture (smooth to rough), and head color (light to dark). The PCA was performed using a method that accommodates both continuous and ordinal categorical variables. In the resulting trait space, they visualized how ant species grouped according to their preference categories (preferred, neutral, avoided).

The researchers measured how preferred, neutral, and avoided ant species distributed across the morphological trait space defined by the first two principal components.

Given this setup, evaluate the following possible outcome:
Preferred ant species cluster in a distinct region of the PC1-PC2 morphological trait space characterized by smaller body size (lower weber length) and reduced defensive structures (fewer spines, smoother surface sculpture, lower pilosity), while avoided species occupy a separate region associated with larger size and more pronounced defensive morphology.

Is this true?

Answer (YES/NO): NO